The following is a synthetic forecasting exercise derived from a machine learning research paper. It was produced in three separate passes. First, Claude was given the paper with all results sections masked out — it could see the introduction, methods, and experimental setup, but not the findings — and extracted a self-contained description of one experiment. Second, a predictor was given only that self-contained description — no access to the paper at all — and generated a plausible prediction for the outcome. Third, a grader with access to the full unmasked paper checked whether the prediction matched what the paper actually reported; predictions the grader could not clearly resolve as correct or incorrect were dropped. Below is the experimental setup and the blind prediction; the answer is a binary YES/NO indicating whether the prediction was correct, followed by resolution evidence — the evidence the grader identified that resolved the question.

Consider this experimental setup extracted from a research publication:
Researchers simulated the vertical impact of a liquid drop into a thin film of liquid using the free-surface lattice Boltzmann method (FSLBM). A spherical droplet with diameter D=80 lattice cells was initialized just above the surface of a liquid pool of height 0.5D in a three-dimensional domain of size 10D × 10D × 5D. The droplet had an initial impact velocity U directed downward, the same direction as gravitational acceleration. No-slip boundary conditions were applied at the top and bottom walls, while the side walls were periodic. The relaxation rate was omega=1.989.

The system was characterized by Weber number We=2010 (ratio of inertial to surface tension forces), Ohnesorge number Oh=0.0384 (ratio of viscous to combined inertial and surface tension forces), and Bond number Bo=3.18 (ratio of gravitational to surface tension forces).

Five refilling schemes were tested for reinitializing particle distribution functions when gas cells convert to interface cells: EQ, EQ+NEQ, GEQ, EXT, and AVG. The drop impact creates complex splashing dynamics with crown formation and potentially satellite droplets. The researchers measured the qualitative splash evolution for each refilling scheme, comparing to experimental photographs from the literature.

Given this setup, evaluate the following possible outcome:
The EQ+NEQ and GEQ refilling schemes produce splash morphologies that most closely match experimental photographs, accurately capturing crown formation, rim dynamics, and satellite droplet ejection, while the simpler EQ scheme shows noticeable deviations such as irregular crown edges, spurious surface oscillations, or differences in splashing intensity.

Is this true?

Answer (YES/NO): NO